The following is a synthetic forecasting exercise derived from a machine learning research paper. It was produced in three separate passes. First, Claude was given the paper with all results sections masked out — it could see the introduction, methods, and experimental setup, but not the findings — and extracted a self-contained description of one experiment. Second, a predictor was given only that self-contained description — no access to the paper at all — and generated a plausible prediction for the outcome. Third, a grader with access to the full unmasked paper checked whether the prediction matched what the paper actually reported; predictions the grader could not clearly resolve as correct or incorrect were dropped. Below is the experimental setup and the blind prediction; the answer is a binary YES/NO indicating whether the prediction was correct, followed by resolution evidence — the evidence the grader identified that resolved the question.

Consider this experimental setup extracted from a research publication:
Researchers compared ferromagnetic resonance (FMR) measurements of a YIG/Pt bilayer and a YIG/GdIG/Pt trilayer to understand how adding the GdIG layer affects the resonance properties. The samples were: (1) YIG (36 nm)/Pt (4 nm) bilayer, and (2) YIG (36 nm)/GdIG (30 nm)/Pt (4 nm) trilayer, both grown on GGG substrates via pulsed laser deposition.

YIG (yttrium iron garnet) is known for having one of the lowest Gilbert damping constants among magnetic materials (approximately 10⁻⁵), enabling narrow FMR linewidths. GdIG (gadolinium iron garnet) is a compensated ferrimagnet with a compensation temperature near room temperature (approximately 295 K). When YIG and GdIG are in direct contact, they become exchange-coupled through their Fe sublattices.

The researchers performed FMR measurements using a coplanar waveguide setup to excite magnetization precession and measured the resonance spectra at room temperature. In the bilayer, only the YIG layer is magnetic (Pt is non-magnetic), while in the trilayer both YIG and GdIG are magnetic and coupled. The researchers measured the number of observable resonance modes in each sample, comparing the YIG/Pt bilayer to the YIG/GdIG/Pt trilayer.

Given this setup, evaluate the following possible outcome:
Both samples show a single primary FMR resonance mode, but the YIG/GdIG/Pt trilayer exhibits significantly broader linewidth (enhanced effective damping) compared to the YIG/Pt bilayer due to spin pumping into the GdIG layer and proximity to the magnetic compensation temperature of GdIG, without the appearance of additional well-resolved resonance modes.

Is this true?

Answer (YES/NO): NO